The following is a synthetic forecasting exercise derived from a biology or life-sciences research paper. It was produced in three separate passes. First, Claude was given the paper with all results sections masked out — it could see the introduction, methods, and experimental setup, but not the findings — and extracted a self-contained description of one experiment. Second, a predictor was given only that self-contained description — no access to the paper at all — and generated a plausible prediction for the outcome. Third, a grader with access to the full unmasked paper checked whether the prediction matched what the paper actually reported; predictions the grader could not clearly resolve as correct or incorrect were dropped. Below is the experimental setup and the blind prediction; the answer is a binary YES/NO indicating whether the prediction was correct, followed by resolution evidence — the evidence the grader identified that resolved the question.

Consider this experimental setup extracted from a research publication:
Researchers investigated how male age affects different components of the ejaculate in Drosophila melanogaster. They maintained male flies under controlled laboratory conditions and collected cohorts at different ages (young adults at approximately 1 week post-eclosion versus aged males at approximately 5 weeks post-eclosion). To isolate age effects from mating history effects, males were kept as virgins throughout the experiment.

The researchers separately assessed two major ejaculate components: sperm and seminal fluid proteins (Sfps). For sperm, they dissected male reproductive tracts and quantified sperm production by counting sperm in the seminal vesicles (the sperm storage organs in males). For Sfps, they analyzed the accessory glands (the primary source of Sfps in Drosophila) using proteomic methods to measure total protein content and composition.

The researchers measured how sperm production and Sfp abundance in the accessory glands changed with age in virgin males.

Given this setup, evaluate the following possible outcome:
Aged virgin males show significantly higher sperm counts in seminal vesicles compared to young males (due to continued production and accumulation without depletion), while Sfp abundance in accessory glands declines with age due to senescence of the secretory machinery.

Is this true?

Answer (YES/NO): NO